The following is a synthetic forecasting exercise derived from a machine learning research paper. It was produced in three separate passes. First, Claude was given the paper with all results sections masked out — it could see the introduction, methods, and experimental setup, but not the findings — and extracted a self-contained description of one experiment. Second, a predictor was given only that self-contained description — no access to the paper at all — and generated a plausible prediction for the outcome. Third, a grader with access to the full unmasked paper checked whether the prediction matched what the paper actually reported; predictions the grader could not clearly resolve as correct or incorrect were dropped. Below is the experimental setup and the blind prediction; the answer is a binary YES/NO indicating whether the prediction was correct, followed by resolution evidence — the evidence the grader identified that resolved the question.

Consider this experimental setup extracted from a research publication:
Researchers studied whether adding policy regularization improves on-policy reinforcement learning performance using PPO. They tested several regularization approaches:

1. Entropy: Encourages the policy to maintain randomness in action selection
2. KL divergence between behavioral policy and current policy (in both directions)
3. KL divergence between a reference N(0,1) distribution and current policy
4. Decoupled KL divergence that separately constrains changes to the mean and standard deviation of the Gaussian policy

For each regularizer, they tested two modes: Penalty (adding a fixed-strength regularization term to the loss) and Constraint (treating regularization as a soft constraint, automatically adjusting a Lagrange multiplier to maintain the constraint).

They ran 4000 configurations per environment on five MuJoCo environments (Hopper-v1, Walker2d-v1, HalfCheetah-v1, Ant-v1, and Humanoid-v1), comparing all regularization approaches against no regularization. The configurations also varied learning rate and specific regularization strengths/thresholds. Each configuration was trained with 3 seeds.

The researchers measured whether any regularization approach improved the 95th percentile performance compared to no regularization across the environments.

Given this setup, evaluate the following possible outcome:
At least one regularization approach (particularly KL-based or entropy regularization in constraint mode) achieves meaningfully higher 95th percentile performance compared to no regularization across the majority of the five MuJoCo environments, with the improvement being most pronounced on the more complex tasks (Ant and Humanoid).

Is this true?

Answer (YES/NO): NO